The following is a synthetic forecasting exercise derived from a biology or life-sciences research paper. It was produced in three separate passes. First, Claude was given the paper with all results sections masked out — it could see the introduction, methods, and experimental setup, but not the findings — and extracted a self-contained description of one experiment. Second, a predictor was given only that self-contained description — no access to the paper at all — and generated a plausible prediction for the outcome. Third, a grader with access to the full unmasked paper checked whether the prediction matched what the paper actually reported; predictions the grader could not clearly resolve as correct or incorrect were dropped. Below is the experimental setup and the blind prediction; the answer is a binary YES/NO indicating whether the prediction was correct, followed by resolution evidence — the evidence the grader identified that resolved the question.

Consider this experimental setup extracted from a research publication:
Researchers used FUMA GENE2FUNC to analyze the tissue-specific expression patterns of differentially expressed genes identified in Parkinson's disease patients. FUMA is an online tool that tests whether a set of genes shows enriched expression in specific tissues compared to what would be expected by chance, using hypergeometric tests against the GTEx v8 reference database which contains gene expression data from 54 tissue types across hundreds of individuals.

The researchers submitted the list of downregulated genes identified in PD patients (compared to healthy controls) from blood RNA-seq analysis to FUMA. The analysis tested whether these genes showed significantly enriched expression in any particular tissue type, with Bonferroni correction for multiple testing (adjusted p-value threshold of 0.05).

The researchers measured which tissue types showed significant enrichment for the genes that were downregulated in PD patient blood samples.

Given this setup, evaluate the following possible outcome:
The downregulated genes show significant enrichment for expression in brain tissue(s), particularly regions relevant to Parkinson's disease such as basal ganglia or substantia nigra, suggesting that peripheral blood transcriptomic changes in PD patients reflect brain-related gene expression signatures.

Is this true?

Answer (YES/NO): YES